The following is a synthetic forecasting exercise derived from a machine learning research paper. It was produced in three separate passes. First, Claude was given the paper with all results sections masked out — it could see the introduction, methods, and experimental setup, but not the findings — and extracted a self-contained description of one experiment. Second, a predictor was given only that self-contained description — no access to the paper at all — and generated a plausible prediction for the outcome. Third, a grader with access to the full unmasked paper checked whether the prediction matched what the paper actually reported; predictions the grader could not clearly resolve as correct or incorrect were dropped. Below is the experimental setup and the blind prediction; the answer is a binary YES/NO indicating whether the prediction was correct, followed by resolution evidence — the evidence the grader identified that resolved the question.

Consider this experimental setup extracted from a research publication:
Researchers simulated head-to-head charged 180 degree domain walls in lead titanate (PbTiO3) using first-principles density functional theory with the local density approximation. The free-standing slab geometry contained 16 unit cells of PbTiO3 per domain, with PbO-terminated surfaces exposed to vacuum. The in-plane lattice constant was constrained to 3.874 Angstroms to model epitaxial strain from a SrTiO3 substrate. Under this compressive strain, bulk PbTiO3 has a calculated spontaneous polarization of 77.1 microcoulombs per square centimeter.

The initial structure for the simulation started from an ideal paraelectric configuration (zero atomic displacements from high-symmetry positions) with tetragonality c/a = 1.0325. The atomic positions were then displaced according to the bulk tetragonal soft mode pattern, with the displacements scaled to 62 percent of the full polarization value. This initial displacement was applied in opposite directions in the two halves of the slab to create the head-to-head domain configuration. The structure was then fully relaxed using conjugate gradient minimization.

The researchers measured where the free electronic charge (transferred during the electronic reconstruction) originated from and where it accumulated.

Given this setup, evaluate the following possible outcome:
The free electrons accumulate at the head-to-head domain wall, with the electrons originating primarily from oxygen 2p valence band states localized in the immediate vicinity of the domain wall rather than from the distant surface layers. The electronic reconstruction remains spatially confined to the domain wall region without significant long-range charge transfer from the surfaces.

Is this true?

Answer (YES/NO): NO